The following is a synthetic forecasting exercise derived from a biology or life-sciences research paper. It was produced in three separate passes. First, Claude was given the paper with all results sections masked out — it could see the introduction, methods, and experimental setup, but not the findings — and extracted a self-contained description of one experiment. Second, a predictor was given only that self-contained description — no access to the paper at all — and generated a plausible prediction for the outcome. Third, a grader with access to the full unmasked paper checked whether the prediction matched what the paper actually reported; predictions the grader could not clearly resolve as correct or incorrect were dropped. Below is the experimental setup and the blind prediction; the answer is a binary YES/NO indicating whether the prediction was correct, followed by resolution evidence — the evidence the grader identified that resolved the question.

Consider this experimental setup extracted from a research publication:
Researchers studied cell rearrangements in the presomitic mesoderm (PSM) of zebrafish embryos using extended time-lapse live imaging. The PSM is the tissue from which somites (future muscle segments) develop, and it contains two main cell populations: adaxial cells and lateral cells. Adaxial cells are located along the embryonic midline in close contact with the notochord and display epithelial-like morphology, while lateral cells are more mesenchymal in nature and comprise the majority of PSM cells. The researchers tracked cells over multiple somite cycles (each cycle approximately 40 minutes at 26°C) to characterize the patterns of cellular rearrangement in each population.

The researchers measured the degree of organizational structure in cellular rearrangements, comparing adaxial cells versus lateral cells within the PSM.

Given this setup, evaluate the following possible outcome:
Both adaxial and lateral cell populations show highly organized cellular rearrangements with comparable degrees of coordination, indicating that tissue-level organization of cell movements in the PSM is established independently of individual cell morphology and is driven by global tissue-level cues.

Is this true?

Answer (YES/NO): NO